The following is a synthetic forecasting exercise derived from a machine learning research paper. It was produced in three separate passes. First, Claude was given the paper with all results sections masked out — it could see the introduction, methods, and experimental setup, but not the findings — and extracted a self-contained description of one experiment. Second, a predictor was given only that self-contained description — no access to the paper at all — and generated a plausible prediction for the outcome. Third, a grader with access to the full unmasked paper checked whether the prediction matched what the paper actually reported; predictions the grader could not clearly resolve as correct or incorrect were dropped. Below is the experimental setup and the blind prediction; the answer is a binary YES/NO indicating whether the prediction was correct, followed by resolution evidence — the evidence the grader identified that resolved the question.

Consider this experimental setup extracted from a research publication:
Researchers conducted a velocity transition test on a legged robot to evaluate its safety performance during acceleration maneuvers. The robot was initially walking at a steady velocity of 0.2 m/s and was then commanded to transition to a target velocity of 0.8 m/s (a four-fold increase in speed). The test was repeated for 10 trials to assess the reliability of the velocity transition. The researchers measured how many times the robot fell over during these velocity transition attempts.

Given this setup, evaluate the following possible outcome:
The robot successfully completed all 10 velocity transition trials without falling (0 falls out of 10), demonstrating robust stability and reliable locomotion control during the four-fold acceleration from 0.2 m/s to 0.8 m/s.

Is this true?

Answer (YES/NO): NO